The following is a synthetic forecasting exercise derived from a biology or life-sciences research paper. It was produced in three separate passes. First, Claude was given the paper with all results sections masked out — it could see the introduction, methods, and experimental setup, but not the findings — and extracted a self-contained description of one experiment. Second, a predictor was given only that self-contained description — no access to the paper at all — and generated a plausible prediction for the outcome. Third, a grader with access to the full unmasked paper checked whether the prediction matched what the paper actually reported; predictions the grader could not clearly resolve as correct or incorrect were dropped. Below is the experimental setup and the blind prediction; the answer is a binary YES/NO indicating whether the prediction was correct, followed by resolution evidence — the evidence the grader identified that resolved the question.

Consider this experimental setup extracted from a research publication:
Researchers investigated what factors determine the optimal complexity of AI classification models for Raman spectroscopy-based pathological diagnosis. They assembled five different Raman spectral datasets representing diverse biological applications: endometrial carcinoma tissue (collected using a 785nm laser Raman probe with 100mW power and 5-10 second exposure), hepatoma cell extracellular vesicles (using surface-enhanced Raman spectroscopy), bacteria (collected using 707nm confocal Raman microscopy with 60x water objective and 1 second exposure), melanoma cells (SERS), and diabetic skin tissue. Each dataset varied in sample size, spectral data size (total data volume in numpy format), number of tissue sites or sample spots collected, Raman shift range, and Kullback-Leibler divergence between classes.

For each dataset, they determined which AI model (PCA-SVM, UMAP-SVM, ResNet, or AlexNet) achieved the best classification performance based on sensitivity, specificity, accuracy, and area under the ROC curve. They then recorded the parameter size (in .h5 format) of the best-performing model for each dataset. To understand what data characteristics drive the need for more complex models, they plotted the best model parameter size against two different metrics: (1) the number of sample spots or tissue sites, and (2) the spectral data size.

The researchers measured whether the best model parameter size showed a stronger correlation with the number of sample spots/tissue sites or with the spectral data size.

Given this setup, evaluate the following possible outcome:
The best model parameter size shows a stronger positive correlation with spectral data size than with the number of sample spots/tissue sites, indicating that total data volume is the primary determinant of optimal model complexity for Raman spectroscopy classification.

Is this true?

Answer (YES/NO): YES